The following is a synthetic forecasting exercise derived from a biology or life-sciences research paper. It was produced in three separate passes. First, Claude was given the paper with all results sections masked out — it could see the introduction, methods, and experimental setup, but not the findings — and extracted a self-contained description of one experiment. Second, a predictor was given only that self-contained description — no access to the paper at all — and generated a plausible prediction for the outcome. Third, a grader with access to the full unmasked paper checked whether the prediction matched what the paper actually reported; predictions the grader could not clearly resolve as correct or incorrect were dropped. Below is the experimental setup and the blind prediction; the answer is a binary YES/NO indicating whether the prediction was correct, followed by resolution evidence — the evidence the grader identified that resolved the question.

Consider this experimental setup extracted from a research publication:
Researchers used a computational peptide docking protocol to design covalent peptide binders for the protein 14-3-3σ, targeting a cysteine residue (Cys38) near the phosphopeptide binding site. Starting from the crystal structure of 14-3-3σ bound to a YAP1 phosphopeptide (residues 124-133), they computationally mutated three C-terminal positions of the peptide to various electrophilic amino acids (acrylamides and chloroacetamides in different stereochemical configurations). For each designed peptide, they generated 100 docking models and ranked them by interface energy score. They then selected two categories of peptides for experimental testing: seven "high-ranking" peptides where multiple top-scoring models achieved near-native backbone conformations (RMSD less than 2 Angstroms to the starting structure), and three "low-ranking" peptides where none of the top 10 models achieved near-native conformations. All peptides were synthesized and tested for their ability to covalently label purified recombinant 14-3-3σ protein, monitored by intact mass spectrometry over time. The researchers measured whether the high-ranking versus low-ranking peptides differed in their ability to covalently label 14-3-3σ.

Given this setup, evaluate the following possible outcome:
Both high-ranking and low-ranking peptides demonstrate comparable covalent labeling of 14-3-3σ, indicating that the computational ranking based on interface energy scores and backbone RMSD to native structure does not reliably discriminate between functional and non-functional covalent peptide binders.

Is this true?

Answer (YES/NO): NO